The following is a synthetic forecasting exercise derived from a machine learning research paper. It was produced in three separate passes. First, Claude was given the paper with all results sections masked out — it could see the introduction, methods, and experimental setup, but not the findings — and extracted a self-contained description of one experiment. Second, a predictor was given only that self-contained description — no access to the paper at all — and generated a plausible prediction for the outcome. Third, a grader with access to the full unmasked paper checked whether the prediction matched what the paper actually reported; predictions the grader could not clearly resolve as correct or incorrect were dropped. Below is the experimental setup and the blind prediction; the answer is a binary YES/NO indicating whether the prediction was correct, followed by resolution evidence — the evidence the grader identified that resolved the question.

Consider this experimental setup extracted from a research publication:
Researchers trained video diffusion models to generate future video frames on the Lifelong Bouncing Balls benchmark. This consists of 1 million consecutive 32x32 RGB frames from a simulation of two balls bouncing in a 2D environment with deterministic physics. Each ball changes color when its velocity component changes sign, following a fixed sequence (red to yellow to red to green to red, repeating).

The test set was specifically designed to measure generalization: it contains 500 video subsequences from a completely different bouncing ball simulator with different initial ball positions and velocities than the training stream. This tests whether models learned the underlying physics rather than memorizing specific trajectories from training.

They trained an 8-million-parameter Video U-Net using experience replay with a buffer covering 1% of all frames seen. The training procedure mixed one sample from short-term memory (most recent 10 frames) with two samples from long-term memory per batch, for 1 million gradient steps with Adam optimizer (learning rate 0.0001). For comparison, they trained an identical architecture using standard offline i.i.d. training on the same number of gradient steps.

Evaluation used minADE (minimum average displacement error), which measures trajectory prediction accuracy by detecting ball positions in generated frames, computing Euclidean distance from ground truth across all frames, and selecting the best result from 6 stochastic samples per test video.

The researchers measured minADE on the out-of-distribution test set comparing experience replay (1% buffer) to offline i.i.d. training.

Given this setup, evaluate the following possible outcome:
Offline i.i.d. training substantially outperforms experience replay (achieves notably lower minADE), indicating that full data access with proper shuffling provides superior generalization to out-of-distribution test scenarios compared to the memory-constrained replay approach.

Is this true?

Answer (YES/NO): NO